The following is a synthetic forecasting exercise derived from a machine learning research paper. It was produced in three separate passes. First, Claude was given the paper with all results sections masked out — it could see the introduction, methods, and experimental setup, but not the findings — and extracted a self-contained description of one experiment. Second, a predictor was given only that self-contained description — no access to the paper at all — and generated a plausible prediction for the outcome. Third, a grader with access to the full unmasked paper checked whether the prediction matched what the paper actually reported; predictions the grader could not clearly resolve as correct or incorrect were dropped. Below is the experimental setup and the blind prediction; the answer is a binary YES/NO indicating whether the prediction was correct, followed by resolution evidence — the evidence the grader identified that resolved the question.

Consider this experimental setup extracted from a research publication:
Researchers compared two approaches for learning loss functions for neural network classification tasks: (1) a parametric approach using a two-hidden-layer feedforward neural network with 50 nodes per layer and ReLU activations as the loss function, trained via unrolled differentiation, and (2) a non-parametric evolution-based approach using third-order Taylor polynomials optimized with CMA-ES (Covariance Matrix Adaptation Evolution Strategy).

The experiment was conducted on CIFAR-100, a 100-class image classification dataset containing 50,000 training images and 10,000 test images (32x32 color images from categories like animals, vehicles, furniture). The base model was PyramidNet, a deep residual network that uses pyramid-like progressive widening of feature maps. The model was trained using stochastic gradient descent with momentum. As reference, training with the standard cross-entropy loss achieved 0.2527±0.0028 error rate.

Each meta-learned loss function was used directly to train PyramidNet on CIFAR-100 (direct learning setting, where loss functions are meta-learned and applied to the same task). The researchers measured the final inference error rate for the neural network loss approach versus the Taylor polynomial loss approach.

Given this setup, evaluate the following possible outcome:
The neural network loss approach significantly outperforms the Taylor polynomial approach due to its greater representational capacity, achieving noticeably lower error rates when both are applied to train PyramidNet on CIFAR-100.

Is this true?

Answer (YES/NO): YES